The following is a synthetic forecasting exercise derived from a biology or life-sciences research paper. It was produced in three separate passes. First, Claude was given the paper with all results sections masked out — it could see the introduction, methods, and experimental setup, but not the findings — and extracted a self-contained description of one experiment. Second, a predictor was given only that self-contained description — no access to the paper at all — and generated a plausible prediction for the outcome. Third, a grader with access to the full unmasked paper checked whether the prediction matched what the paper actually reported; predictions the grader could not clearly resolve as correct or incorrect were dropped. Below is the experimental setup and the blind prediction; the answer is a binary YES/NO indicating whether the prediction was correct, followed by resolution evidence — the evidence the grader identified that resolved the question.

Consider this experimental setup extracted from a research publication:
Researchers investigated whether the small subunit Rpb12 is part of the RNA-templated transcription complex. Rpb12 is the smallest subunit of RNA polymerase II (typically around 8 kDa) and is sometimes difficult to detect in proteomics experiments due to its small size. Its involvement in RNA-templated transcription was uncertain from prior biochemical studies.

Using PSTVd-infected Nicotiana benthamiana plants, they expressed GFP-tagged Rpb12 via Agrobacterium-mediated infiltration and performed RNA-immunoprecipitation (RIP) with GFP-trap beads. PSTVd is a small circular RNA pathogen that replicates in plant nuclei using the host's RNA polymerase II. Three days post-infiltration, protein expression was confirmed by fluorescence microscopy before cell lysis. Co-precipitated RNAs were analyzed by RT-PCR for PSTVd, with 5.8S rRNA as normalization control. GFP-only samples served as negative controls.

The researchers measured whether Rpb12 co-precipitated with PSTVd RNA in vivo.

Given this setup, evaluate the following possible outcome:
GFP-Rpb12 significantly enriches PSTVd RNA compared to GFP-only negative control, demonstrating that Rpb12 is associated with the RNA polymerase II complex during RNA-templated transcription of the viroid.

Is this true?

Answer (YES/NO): YES